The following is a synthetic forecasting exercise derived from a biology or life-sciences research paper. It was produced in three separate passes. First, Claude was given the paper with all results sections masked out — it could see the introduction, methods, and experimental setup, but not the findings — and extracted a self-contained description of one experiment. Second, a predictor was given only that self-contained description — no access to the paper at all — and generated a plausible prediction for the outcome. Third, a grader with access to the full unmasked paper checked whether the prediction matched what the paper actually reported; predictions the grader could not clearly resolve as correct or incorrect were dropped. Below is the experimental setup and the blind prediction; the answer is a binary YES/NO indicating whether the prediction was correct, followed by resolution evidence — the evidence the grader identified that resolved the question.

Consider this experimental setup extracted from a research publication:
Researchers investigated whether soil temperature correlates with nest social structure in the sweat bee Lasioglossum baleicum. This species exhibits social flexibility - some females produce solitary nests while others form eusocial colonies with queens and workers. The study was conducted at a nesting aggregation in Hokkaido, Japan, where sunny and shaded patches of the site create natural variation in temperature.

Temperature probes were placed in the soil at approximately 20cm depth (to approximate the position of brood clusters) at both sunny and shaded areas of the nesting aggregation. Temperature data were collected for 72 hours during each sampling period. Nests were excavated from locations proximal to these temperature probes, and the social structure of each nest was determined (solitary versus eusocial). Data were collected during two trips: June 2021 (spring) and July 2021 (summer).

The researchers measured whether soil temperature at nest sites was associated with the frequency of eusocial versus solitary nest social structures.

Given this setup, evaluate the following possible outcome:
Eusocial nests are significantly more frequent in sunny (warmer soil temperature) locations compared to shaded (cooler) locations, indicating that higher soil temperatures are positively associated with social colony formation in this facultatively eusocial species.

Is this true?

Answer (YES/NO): YES